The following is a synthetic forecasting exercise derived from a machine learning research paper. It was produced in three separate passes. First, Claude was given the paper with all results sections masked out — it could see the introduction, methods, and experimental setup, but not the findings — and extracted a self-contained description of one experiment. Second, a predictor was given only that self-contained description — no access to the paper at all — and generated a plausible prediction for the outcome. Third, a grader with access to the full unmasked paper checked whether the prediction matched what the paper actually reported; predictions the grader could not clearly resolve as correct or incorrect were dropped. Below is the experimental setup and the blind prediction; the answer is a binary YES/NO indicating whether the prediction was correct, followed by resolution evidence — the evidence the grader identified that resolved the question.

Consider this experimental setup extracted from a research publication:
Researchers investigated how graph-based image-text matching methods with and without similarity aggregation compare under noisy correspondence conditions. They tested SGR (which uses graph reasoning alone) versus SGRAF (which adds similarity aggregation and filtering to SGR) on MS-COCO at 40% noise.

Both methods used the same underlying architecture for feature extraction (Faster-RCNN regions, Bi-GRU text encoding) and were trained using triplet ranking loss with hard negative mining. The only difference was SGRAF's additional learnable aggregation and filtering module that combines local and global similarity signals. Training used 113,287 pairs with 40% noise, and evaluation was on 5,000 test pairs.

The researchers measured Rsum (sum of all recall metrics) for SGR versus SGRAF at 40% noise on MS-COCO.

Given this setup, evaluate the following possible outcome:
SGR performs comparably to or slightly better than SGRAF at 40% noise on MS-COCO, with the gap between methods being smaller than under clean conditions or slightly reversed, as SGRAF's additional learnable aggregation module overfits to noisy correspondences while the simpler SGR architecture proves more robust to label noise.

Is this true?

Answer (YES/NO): NO